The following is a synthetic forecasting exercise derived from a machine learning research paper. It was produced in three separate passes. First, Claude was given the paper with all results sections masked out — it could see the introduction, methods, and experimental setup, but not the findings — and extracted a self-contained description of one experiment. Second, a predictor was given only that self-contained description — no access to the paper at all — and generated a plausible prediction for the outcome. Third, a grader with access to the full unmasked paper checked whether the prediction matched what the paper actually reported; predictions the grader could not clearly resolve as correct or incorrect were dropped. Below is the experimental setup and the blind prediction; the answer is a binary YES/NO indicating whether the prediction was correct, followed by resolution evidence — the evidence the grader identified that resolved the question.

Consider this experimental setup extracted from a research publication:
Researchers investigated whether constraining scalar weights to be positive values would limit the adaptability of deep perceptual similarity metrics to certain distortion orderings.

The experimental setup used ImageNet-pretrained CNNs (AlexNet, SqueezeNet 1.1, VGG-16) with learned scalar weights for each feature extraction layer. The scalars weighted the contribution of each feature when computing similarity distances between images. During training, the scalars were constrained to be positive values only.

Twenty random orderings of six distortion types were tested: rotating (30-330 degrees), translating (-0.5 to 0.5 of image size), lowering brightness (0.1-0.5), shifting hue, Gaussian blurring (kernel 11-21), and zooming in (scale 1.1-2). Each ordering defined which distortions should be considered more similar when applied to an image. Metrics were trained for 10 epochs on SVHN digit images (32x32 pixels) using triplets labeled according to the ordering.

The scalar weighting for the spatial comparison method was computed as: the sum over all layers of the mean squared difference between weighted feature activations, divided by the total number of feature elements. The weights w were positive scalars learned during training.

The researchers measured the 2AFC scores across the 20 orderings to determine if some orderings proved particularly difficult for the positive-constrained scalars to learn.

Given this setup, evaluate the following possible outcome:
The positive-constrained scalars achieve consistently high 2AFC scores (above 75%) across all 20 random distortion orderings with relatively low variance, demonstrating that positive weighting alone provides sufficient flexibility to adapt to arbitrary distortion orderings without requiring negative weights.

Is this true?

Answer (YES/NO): NO